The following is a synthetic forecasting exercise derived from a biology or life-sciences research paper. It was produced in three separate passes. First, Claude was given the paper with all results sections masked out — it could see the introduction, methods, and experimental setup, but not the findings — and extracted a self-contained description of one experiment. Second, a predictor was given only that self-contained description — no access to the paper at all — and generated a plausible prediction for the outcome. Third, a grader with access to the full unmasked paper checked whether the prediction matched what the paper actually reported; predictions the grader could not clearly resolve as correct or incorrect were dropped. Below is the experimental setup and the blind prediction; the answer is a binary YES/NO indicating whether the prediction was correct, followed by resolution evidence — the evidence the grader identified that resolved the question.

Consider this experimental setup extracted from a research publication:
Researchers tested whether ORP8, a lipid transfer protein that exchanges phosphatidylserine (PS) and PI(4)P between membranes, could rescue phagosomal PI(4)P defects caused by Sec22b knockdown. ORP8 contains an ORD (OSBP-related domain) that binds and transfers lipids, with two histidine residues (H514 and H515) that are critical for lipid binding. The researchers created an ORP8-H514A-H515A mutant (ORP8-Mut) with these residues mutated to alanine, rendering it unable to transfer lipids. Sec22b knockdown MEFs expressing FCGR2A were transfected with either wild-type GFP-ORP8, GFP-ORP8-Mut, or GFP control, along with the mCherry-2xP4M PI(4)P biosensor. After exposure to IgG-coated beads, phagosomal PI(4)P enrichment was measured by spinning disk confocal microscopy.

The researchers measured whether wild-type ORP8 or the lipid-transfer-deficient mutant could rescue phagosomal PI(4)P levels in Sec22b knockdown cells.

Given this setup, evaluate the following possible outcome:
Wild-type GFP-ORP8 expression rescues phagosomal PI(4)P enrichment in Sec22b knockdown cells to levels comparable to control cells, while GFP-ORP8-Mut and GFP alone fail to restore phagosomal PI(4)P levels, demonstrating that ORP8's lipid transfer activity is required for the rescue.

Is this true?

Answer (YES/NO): YES